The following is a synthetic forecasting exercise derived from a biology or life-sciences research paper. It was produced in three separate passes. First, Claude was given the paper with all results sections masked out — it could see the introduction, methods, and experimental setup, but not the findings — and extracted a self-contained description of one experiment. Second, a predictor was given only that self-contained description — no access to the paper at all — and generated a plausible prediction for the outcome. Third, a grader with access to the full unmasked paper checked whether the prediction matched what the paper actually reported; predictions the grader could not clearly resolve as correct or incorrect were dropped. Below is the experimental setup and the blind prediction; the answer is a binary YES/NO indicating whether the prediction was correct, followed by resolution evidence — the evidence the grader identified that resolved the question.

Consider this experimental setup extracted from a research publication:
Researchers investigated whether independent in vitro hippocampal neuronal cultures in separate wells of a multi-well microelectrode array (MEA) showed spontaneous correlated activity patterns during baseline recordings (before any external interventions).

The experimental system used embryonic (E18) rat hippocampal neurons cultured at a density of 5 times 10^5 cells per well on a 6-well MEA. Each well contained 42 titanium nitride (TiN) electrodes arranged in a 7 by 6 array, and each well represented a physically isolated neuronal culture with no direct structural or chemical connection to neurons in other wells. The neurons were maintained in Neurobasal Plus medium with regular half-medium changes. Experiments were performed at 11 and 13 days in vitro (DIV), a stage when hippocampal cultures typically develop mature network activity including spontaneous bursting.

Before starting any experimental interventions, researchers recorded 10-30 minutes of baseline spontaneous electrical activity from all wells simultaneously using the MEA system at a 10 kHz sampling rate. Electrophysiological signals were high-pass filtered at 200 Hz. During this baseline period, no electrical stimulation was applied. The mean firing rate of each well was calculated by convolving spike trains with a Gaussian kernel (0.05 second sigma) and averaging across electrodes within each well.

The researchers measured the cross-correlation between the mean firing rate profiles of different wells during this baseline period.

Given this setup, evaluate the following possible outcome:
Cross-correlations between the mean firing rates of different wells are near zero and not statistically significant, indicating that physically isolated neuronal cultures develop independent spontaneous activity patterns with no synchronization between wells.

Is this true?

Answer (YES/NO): YES